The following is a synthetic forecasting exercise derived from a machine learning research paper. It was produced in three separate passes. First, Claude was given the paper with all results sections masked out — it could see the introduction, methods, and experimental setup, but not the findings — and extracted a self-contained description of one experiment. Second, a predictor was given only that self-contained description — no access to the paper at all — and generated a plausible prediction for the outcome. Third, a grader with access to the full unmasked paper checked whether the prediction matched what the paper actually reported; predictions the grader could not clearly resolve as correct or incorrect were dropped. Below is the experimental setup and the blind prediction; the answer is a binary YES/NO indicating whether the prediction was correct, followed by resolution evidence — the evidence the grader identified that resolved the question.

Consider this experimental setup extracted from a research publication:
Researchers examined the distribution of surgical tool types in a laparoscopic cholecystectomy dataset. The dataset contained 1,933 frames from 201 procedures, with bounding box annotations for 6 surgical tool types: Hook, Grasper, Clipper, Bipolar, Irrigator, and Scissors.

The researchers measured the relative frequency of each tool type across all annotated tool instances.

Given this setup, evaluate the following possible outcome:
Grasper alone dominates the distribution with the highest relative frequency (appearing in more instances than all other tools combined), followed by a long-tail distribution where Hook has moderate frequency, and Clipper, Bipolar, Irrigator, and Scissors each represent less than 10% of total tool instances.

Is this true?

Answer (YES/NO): YES